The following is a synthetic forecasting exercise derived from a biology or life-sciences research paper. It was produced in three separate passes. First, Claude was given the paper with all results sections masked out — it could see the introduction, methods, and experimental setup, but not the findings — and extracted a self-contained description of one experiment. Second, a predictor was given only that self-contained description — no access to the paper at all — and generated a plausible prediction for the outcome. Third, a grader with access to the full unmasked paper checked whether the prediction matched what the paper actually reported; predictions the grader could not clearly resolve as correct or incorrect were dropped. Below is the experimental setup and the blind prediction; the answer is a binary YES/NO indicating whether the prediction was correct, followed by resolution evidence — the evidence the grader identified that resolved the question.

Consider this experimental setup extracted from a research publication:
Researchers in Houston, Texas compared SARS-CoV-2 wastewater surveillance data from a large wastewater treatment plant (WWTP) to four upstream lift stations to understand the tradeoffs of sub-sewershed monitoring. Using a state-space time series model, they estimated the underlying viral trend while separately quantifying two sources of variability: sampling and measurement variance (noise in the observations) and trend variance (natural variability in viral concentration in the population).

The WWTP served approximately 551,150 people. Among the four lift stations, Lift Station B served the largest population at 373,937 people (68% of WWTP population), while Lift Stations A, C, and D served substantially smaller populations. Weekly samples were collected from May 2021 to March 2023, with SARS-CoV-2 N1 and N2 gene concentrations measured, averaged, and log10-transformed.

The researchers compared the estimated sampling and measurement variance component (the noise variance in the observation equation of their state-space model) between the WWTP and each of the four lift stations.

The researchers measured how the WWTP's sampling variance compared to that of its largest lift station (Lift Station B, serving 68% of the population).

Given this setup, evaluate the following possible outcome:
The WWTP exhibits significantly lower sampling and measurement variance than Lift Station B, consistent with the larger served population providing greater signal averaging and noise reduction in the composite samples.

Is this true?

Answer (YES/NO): NO